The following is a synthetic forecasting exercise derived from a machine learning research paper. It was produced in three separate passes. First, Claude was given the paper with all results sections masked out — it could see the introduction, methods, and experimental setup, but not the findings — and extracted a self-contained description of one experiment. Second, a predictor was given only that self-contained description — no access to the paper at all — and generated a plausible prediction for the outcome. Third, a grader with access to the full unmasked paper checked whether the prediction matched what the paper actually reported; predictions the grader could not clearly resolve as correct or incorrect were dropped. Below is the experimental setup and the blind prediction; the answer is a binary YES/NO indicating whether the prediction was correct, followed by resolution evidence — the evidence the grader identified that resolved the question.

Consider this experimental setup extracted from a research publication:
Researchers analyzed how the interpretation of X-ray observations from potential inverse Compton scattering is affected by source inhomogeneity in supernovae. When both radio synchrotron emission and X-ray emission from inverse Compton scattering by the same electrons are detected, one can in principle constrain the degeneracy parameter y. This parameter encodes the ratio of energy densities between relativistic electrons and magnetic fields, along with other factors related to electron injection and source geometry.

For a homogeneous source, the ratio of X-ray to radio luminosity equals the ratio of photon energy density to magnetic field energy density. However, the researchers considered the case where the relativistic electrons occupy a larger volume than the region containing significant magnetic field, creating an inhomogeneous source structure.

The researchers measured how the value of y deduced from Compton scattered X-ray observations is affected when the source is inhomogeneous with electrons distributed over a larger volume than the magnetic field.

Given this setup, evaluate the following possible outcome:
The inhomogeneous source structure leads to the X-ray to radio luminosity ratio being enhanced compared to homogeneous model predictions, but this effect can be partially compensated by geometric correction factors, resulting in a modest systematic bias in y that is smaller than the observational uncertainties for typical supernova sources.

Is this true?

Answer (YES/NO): NO